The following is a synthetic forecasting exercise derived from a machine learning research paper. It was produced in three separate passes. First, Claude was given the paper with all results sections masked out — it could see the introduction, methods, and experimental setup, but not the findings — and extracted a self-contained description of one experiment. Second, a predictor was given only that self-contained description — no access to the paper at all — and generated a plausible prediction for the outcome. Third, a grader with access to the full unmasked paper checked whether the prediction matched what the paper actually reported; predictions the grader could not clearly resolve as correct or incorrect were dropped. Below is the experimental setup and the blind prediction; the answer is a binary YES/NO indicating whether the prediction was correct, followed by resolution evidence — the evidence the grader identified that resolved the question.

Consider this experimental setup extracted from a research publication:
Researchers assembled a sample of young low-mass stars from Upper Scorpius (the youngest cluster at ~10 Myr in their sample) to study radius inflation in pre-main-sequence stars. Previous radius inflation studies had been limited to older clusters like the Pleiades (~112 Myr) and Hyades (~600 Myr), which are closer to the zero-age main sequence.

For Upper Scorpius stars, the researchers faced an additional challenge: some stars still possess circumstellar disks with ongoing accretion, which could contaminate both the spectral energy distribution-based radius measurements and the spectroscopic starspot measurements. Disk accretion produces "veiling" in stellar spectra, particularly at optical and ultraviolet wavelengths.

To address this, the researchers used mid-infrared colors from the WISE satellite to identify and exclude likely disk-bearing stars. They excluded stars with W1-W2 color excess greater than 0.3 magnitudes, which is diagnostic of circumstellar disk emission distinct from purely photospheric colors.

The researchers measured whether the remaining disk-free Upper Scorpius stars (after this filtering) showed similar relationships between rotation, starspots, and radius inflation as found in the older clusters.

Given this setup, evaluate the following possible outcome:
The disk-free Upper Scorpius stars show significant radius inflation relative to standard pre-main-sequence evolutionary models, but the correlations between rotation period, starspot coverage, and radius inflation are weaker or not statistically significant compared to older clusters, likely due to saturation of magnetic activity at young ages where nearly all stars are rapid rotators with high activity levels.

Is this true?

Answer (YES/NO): NO